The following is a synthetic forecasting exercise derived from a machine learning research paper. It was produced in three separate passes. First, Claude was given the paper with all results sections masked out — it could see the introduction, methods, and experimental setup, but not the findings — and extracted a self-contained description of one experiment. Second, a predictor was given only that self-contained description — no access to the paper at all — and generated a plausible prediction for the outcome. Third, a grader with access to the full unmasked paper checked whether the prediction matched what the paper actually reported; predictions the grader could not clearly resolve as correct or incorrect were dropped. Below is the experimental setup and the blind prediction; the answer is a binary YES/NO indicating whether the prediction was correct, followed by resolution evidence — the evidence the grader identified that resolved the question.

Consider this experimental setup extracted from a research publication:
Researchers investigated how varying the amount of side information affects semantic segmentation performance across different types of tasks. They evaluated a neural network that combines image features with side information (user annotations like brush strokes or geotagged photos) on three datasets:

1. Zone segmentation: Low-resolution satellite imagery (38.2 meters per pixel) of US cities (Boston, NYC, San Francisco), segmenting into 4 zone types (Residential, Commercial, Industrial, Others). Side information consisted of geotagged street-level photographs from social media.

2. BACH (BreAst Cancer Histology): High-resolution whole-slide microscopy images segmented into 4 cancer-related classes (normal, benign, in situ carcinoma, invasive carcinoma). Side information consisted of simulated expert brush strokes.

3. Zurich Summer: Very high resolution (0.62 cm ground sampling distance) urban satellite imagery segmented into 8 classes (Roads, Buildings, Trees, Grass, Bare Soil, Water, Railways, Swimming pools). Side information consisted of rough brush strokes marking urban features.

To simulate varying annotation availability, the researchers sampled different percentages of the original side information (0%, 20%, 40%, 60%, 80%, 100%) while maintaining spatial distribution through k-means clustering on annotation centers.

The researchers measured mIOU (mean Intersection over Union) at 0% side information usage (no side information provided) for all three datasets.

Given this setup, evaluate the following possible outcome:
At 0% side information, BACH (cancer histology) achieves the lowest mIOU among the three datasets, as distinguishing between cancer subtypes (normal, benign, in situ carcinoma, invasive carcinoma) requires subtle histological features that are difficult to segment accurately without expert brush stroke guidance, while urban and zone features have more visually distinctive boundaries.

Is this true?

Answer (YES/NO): YES